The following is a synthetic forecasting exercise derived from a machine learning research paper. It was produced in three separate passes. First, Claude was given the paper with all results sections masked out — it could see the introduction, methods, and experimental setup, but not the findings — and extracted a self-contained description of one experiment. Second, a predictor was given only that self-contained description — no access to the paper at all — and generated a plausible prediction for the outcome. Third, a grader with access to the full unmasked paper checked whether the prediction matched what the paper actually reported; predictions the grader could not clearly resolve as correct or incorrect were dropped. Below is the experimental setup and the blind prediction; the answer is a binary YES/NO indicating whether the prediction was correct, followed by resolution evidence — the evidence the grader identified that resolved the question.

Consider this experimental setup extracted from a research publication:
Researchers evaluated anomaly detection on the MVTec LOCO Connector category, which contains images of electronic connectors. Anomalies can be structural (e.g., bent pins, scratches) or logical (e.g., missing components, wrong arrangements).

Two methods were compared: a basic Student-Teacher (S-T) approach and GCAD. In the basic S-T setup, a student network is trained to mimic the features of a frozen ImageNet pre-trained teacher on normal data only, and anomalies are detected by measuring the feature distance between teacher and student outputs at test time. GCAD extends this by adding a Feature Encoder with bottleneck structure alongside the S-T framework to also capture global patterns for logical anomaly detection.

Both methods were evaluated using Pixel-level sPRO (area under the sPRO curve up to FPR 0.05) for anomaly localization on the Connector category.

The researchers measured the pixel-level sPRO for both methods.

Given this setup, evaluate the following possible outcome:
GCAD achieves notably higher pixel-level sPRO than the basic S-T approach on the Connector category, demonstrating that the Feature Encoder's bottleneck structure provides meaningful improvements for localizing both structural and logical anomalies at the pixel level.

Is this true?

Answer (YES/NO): YES